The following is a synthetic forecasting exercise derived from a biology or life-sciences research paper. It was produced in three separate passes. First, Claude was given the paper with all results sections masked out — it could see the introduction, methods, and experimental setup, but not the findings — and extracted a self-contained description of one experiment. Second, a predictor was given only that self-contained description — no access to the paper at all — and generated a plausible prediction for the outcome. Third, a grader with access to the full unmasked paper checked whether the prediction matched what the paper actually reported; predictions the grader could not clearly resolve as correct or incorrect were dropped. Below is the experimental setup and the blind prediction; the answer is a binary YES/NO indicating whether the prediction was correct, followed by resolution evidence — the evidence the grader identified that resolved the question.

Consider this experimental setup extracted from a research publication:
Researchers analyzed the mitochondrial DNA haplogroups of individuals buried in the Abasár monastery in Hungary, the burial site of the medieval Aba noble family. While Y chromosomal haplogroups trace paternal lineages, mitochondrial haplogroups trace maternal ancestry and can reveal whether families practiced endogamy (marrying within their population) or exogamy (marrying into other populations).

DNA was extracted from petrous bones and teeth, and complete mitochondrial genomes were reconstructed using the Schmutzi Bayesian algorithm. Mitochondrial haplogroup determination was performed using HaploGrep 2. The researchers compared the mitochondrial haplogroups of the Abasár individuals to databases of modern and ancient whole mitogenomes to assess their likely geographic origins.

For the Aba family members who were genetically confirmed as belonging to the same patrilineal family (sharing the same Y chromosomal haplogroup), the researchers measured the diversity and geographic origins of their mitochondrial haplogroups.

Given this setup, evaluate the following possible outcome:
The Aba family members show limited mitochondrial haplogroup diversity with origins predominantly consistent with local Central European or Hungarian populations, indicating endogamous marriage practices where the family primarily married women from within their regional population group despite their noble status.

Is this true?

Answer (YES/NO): NO